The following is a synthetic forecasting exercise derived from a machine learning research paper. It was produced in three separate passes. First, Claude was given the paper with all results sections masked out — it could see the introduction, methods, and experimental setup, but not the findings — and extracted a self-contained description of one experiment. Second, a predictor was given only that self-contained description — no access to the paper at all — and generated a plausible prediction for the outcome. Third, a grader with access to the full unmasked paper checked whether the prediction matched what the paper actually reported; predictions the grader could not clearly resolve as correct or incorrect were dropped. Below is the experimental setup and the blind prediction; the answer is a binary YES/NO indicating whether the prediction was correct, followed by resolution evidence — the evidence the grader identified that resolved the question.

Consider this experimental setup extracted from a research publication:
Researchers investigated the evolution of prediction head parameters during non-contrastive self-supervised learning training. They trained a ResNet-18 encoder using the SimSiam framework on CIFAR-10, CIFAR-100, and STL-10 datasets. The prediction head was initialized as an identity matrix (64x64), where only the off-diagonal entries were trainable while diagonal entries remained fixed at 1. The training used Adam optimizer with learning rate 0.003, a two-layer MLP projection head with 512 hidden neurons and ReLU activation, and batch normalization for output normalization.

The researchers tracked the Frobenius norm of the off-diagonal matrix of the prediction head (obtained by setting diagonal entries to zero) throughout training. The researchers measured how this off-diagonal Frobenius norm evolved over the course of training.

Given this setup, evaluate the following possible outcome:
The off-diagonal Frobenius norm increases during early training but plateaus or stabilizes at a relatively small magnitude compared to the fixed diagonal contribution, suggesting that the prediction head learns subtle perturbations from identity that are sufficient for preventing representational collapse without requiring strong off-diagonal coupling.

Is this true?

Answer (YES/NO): NO